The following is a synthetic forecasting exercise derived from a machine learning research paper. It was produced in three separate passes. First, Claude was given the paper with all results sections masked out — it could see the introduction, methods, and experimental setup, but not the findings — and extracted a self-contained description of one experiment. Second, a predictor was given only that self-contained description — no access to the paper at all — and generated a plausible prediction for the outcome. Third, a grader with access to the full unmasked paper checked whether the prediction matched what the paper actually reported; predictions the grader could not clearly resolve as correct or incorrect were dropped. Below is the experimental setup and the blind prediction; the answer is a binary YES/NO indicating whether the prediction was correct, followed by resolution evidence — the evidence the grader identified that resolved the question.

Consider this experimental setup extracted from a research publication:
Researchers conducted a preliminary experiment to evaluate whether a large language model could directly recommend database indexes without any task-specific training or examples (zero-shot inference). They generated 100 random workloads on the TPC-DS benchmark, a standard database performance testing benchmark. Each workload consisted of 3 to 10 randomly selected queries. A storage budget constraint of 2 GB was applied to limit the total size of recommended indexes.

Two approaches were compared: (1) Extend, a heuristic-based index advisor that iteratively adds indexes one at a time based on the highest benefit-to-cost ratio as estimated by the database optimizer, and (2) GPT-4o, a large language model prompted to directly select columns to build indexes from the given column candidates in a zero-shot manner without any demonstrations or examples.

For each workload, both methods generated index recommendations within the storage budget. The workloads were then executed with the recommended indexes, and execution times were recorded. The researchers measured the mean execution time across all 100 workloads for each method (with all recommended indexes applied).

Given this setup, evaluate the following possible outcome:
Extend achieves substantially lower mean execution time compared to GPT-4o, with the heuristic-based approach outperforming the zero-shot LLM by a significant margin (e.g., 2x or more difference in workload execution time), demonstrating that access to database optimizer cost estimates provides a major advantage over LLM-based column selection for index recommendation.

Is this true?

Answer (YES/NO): NO